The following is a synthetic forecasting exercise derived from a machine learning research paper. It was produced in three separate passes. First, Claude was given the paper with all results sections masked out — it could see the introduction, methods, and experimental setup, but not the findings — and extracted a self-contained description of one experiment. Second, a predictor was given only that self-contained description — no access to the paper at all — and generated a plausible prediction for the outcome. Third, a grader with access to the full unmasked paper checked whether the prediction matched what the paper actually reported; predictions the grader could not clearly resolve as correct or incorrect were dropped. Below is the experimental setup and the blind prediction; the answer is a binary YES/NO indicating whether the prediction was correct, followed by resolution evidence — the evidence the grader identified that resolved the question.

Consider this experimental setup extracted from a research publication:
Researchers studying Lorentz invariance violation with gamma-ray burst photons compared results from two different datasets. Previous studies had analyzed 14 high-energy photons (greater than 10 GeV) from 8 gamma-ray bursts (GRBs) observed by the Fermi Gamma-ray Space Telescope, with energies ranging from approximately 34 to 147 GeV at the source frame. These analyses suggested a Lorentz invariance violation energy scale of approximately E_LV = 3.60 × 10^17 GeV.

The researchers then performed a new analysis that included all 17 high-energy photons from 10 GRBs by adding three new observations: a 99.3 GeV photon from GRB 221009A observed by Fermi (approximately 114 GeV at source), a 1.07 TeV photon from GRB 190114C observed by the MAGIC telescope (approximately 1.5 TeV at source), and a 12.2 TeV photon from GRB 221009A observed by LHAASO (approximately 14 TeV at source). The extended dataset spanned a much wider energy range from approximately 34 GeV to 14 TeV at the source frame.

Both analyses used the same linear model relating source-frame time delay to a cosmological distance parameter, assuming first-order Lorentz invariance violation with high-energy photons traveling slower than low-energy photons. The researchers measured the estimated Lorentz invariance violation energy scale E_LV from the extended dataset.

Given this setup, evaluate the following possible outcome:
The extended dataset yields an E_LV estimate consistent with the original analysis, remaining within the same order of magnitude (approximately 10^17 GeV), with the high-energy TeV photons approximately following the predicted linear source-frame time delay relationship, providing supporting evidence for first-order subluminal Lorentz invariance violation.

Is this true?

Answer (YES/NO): NO